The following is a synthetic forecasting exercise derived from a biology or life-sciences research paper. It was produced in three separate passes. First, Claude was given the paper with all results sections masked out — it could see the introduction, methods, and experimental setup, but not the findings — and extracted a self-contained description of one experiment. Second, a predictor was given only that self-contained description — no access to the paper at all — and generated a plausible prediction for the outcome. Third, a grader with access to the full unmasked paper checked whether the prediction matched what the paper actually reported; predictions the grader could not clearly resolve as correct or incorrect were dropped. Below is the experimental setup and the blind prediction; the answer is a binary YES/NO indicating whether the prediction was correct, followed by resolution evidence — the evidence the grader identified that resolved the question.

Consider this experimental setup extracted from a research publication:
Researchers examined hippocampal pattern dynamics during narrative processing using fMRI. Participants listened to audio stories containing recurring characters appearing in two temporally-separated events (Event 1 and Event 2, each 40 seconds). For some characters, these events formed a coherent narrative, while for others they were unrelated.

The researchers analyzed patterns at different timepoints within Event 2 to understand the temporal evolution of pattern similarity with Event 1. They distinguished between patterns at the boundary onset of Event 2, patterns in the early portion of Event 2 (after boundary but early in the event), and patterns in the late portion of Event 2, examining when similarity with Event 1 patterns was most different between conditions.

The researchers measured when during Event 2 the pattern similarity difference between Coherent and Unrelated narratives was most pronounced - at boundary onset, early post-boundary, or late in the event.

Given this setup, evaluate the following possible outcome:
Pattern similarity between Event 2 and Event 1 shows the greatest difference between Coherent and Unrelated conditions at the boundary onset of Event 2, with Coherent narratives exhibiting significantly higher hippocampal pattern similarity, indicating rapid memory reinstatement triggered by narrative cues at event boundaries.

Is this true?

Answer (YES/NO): YES